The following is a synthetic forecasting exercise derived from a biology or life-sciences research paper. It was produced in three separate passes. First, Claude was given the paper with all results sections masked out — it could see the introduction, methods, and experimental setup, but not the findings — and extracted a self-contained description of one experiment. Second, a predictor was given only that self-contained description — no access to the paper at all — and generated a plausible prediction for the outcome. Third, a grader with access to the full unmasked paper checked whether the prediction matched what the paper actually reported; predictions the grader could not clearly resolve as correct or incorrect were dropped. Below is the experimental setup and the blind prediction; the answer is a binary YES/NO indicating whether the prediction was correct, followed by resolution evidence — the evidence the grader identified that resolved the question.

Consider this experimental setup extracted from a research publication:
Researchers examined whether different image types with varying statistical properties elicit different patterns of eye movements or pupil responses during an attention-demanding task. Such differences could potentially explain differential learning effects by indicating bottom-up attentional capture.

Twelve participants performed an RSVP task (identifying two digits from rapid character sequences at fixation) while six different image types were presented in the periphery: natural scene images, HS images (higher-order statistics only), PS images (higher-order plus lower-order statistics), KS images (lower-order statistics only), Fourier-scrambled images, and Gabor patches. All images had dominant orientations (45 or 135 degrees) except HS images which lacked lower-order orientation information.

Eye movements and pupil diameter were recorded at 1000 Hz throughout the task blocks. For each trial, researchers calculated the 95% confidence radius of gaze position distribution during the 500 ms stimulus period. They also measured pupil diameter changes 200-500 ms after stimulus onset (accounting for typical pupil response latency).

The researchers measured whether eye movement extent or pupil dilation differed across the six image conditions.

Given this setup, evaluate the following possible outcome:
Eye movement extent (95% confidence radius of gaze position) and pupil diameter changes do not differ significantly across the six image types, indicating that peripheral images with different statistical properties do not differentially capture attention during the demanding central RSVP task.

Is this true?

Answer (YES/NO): YES